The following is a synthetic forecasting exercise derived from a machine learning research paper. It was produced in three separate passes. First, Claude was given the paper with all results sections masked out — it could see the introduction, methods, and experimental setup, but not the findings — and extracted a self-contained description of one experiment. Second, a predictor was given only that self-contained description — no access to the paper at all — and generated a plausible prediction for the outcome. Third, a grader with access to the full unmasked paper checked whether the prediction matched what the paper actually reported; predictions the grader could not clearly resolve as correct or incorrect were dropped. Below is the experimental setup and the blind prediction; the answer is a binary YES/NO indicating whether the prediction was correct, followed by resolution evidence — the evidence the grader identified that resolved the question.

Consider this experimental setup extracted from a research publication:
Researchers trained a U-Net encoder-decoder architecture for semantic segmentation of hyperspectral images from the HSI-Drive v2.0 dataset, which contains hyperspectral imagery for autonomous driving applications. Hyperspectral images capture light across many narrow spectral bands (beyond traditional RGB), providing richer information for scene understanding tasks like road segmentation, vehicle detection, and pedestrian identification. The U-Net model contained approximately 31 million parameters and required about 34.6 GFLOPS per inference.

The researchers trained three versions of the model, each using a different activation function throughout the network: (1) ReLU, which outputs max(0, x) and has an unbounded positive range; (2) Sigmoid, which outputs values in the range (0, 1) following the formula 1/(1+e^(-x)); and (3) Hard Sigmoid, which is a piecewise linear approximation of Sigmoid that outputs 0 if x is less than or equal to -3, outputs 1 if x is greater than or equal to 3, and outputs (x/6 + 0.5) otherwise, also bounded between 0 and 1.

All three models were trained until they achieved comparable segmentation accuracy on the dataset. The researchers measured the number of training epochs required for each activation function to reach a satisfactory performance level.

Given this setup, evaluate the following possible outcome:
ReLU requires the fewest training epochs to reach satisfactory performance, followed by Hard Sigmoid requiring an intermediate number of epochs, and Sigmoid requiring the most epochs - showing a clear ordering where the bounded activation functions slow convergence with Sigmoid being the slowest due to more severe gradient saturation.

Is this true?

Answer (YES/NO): NO